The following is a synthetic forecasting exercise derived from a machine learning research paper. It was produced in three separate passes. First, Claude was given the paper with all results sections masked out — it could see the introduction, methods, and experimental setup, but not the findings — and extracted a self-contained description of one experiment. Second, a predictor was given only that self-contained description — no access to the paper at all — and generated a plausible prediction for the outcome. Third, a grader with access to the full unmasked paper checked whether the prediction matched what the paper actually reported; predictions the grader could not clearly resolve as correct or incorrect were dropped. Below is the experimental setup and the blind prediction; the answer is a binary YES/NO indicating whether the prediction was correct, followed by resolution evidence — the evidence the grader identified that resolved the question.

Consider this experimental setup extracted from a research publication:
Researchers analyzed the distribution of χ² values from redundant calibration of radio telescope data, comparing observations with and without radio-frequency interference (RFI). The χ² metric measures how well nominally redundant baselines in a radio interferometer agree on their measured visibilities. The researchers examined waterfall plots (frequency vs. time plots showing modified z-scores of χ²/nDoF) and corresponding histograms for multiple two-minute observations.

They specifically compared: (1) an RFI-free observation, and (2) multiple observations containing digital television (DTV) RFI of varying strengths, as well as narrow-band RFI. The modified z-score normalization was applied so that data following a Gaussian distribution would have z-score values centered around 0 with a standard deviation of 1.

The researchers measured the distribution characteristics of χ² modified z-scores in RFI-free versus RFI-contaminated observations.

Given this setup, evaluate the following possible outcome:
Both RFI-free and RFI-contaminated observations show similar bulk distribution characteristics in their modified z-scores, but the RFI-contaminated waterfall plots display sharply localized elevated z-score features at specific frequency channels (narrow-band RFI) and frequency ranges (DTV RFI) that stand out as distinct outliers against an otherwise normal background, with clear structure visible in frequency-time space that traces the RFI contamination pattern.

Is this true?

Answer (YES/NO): NO